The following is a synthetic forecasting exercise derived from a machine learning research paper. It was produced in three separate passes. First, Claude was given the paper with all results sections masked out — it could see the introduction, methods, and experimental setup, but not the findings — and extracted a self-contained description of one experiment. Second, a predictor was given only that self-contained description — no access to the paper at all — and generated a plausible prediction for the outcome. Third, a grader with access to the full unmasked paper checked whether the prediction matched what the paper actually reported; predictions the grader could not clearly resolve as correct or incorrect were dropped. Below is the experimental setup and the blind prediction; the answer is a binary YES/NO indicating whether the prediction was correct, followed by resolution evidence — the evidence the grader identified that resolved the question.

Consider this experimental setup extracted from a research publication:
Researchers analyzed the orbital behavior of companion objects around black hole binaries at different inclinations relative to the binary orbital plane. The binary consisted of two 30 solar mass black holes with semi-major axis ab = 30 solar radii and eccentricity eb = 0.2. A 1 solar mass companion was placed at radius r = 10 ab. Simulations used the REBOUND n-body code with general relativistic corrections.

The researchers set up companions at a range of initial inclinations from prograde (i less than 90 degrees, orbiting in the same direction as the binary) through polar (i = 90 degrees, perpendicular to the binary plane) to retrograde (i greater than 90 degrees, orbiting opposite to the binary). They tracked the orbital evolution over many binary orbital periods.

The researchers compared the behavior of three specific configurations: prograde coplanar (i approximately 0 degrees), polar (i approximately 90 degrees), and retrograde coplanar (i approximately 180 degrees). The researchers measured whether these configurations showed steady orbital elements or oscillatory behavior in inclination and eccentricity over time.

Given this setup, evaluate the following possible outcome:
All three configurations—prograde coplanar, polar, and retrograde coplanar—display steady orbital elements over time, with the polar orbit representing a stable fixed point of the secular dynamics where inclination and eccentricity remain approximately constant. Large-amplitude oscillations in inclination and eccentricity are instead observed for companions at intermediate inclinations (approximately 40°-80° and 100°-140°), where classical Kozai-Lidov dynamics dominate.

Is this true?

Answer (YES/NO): NO